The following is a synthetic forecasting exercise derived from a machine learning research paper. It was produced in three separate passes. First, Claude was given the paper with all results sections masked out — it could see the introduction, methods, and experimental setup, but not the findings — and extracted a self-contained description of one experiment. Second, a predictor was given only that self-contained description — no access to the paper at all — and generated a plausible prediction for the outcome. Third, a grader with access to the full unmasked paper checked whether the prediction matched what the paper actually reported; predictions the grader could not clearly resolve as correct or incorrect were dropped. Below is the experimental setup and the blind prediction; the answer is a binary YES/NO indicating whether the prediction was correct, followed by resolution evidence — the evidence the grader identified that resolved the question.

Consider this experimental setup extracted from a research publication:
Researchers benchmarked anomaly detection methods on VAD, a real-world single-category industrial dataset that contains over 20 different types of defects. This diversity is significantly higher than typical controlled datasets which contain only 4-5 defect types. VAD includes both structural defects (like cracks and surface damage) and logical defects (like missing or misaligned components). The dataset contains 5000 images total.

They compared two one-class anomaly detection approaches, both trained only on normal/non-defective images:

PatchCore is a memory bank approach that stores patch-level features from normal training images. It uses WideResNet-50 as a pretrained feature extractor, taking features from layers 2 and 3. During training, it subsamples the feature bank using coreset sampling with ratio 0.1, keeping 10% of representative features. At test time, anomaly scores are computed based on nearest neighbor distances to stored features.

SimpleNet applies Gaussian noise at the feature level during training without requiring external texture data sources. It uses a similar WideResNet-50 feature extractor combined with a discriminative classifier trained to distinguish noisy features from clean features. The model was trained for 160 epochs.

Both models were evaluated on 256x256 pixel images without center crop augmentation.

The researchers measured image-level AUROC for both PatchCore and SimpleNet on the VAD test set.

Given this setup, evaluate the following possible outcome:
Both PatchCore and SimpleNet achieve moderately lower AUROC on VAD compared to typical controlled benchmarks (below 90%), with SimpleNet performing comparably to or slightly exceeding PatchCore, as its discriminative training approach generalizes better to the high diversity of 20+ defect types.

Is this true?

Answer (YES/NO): NO